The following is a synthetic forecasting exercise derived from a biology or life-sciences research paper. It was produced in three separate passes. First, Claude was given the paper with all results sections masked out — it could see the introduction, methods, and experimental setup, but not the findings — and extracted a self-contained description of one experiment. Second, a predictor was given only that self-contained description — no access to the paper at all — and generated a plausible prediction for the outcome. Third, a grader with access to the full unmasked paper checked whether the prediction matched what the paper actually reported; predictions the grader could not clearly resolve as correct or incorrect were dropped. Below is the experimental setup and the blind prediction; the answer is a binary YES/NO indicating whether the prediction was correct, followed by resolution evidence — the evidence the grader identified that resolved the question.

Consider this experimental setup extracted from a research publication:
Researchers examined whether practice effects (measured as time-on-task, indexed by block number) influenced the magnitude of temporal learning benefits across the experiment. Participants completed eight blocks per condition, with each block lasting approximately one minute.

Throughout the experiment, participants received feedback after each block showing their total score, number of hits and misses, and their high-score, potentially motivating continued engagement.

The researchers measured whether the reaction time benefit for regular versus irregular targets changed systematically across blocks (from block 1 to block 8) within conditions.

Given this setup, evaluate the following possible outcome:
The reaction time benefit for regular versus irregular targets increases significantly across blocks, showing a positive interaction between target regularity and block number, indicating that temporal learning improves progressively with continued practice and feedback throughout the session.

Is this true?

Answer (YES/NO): NO